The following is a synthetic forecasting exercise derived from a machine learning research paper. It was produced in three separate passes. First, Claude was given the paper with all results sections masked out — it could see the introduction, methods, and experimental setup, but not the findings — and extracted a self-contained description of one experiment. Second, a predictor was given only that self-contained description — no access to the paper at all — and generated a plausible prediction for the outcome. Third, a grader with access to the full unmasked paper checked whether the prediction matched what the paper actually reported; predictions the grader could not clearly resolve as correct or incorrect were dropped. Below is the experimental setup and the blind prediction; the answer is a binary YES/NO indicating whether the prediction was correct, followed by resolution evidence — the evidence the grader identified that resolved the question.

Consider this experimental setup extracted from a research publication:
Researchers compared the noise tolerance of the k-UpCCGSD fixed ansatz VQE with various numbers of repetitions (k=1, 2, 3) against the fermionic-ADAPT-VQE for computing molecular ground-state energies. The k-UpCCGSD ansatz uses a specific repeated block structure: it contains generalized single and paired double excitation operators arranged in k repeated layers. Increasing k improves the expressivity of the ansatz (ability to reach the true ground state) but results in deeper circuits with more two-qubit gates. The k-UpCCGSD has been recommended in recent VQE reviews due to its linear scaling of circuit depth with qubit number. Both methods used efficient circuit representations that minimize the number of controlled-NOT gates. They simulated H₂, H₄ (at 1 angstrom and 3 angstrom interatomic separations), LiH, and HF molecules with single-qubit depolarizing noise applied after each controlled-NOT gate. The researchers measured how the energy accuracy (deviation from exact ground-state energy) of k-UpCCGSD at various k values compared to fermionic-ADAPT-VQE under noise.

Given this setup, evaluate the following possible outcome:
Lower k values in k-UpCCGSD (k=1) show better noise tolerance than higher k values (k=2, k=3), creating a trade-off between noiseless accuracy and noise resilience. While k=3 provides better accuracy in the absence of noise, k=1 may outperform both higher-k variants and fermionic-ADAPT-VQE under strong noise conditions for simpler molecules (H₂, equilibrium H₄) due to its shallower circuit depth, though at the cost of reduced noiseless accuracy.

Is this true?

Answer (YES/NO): NO